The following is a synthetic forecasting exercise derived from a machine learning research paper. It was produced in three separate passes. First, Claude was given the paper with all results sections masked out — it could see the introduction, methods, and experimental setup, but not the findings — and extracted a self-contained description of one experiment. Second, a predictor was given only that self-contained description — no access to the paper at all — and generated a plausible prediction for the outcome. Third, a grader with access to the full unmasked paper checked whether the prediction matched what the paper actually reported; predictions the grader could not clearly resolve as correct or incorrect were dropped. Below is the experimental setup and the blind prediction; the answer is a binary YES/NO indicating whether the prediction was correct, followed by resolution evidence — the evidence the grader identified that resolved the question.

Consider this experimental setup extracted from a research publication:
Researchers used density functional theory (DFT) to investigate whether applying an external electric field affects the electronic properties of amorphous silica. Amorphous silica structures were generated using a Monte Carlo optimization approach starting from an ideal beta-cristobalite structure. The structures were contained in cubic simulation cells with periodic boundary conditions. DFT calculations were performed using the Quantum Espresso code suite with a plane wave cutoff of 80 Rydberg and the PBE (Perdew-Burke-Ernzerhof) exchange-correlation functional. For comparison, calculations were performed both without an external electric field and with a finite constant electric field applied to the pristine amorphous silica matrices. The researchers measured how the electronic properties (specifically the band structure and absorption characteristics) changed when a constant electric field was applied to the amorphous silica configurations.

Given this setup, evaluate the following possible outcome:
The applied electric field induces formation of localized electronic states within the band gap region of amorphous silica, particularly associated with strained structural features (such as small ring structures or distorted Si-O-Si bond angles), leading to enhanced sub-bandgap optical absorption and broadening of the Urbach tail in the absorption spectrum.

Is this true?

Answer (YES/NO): NO